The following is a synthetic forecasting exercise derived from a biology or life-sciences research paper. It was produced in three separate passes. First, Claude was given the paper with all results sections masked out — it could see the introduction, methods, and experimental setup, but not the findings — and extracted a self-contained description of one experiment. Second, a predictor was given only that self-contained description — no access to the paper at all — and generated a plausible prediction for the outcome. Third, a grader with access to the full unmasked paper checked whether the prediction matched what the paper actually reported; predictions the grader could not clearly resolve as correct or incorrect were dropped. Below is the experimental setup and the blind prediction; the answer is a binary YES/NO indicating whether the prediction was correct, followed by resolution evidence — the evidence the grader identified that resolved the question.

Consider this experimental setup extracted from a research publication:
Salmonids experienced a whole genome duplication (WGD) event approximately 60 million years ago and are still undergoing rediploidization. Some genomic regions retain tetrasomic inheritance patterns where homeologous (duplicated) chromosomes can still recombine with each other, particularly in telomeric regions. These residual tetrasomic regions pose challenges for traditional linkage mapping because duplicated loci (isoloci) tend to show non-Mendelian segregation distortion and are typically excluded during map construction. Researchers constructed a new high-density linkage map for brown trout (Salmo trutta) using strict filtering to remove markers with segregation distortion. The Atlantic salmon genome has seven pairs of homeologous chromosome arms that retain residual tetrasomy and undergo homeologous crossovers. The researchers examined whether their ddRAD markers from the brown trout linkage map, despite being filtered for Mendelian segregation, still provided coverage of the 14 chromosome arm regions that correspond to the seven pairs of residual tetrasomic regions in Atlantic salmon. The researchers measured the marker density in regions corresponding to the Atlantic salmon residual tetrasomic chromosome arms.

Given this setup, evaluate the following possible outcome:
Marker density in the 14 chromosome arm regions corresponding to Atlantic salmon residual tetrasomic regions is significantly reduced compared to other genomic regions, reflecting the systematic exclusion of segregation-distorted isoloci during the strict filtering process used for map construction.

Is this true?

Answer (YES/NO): NO